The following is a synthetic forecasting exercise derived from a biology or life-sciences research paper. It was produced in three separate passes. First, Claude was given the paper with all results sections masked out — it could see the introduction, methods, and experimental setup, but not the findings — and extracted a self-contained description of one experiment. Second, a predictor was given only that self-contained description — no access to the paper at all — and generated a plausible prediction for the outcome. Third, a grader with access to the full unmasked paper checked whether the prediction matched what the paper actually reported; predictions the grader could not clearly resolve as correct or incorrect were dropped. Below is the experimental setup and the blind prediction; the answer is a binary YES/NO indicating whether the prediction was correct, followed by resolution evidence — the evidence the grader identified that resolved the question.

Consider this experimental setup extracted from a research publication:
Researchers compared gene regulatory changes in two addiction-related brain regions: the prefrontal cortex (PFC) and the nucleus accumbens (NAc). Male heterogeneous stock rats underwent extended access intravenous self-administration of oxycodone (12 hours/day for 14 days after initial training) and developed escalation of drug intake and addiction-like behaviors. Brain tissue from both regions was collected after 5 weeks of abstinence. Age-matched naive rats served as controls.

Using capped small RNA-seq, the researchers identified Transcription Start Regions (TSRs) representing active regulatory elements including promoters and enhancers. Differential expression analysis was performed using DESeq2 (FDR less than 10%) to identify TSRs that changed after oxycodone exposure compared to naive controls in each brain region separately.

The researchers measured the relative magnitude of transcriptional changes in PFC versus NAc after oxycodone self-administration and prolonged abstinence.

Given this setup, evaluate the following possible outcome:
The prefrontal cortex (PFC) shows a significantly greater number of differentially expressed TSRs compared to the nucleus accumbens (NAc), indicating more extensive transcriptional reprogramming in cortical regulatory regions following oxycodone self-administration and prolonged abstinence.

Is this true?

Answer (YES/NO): NO